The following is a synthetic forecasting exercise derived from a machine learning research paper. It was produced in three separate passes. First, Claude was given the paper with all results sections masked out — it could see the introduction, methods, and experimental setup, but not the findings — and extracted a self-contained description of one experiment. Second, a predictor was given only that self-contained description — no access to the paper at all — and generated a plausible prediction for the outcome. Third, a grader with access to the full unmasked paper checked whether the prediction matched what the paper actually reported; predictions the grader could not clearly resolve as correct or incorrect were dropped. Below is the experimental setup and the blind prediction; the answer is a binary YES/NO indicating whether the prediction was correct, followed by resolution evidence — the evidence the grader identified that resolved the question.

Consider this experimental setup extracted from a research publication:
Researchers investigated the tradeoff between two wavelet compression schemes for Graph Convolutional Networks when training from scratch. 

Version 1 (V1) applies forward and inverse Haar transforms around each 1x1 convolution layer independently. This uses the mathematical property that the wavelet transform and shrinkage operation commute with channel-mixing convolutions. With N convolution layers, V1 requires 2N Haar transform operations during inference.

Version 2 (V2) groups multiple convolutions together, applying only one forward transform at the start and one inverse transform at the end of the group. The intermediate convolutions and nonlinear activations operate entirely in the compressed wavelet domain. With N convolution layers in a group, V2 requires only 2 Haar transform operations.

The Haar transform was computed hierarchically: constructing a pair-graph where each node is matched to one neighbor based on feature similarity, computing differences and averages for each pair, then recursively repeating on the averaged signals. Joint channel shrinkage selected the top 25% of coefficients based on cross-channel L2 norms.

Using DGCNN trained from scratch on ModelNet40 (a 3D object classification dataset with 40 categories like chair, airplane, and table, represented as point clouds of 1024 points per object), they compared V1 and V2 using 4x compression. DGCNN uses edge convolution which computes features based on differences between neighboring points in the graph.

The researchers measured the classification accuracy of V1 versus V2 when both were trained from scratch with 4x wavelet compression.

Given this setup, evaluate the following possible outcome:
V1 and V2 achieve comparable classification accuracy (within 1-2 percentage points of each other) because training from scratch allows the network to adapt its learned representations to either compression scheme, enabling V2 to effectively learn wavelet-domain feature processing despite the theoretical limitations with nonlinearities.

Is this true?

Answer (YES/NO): YES